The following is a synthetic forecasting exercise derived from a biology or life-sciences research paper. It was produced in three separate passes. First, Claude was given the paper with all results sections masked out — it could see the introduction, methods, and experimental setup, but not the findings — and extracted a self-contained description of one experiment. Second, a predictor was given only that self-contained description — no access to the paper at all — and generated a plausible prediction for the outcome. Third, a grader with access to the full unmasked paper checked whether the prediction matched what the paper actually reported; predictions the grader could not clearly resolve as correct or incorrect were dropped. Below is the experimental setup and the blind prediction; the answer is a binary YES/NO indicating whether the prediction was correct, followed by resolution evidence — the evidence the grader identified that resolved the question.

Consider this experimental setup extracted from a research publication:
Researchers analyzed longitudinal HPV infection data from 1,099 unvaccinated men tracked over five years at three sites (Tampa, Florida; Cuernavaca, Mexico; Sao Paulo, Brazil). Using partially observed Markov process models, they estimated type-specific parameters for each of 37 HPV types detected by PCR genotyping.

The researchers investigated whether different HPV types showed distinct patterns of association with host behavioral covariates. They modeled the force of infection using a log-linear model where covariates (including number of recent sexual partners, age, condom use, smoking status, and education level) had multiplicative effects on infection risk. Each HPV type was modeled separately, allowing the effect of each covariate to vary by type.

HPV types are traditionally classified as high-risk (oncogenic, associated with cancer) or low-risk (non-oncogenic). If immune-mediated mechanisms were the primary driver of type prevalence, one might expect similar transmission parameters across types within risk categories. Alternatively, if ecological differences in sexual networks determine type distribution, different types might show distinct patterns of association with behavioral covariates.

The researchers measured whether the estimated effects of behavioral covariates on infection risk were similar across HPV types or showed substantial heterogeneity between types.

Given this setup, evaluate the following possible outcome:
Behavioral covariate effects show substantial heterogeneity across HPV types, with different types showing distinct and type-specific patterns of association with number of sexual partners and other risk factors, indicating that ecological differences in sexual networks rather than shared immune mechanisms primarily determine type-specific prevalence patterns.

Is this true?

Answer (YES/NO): NO